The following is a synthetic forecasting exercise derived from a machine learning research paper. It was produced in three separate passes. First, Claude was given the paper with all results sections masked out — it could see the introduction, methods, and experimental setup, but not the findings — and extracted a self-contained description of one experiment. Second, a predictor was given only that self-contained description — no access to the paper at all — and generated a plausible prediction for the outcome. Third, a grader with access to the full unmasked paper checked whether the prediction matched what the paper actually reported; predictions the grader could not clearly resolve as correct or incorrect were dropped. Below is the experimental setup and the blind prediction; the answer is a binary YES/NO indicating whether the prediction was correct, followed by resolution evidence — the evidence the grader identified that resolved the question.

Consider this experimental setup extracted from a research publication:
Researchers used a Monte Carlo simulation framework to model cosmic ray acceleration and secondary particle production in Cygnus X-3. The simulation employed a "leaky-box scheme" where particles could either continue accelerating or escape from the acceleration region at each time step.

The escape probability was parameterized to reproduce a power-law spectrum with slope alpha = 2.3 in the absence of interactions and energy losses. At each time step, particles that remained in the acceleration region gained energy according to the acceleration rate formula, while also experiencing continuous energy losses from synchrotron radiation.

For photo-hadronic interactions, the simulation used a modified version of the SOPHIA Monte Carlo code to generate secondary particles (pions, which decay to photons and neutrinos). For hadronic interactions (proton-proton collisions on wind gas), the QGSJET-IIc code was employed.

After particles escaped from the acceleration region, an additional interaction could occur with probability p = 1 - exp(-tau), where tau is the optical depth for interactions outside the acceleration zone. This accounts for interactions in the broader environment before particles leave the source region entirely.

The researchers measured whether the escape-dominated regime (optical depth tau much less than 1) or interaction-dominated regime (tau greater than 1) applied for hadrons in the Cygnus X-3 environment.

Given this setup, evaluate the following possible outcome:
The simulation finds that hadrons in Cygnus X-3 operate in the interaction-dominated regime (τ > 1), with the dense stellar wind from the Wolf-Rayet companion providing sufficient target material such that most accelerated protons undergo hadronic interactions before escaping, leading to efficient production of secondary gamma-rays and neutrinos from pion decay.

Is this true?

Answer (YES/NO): NO